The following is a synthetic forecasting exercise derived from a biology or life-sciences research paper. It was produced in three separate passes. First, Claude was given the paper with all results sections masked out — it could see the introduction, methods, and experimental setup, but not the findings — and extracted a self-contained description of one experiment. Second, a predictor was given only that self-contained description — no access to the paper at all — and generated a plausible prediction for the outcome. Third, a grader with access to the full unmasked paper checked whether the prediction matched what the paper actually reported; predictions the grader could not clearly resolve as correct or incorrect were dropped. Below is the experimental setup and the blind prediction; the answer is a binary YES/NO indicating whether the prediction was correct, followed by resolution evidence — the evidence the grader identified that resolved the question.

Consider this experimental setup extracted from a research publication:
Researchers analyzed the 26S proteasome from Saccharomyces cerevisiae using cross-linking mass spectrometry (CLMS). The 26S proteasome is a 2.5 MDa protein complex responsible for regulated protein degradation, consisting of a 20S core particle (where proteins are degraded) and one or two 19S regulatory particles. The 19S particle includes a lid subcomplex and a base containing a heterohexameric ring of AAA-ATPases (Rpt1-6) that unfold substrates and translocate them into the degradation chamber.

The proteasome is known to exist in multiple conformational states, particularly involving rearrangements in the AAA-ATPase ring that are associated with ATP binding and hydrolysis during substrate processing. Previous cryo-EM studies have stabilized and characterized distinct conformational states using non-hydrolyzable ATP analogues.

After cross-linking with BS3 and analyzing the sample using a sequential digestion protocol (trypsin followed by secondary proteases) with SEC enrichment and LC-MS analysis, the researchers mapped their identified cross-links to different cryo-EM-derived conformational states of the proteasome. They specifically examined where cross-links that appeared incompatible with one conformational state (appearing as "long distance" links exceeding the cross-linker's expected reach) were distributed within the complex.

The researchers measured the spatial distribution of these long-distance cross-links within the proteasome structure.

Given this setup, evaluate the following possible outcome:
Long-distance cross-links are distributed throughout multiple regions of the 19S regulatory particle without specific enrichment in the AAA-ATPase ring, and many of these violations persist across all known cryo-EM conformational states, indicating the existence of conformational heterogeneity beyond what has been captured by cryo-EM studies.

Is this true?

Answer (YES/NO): NO